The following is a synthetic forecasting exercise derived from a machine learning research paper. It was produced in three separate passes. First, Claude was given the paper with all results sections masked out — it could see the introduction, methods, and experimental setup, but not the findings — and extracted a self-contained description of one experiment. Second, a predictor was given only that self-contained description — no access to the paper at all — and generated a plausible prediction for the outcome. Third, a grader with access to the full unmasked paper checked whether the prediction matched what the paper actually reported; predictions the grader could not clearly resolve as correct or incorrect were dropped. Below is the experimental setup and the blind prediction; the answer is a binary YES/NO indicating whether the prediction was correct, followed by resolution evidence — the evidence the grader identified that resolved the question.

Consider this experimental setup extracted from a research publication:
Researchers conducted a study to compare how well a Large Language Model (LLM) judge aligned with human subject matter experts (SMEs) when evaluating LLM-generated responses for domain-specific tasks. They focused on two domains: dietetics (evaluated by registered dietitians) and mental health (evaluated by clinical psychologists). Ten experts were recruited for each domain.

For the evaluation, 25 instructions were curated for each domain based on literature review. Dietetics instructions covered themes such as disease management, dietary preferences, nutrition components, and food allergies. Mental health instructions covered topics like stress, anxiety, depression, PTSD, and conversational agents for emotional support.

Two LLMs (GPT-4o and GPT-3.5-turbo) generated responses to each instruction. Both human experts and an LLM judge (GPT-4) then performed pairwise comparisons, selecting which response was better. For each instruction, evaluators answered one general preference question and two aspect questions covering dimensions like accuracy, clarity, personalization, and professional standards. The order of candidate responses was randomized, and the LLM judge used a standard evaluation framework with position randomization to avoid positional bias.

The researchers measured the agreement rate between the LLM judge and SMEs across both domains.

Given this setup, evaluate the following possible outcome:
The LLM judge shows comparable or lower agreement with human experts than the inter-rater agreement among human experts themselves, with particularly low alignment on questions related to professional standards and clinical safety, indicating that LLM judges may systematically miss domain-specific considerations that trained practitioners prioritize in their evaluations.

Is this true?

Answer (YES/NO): NO